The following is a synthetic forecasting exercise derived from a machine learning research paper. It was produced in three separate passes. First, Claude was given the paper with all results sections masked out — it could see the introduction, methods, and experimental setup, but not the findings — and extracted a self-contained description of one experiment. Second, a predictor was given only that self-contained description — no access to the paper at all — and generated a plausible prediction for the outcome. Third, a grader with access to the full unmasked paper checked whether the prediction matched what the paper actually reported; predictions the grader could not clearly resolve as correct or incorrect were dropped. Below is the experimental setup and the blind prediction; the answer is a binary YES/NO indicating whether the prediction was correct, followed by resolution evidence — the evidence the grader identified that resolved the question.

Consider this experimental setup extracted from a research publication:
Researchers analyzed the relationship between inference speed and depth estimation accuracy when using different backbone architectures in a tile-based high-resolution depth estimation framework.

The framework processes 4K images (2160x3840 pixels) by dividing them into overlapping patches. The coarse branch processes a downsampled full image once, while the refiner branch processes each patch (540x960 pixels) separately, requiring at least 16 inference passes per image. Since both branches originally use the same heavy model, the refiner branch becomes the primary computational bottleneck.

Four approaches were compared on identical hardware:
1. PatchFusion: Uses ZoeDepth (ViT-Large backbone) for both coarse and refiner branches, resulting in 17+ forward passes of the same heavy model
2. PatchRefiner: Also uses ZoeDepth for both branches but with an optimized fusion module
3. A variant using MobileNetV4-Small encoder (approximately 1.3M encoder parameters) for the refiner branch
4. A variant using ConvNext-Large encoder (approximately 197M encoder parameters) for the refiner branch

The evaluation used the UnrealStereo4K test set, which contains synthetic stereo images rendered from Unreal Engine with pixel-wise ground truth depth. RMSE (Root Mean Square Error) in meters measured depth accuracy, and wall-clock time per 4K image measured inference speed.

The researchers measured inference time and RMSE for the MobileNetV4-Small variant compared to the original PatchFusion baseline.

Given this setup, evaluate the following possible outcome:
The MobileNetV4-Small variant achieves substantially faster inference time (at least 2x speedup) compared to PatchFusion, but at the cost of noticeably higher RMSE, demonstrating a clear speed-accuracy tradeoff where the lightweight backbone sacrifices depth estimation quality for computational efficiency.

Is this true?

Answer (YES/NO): NO